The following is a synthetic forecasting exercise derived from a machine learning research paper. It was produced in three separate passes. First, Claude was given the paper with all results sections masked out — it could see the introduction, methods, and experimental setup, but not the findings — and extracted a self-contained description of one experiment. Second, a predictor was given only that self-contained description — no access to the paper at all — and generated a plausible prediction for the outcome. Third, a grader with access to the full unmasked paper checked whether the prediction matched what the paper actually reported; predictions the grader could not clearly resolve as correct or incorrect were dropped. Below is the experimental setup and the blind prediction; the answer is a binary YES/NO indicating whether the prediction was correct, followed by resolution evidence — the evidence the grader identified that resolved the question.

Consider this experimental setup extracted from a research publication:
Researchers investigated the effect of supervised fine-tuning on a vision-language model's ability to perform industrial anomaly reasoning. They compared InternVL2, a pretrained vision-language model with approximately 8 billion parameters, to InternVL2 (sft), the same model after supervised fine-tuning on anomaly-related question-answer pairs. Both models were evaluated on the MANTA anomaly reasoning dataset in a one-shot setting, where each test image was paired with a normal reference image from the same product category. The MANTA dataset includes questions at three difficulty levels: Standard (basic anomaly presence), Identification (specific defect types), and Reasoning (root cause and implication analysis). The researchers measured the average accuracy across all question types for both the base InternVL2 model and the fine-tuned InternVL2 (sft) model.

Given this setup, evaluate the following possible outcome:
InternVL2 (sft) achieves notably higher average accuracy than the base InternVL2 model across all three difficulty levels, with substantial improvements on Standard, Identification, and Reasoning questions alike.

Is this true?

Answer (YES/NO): YES